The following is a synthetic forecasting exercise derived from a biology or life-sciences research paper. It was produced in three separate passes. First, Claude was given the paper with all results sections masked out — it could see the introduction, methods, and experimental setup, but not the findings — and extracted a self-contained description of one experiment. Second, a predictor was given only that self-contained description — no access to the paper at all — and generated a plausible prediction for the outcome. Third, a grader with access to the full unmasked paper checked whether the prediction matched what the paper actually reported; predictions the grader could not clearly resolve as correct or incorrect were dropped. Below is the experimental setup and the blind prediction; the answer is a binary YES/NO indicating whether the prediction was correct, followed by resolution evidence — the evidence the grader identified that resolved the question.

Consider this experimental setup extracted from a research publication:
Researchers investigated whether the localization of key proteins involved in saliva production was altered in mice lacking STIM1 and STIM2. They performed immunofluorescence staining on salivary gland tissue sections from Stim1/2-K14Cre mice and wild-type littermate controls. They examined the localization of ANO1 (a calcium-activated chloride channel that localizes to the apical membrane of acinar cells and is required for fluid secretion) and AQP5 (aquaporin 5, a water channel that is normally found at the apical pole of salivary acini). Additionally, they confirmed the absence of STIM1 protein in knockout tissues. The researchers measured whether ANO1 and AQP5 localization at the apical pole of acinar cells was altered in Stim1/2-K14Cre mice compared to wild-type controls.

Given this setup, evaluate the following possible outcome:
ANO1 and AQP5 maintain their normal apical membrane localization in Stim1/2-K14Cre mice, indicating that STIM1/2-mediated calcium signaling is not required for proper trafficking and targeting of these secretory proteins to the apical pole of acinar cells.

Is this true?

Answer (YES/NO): YES